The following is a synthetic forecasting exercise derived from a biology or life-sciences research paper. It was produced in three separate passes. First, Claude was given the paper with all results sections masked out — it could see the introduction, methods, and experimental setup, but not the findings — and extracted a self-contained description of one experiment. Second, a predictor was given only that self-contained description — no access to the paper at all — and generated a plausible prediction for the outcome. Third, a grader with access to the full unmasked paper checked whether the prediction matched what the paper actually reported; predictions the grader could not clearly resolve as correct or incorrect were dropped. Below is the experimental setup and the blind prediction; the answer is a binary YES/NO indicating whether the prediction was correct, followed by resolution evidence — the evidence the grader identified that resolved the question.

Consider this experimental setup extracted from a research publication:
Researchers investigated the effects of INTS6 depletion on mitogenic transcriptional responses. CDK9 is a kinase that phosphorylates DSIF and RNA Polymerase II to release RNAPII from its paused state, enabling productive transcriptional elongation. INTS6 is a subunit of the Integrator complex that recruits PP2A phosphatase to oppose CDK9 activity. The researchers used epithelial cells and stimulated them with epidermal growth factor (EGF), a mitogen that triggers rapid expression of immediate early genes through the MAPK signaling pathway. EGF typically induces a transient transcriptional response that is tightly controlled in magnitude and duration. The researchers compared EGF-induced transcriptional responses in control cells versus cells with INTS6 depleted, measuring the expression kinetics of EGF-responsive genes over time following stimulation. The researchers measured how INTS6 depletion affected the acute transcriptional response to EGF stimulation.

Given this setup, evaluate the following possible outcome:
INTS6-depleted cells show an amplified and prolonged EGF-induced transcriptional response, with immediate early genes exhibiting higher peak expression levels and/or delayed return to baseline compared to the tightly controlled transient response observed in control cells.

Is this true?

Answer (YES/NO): YES